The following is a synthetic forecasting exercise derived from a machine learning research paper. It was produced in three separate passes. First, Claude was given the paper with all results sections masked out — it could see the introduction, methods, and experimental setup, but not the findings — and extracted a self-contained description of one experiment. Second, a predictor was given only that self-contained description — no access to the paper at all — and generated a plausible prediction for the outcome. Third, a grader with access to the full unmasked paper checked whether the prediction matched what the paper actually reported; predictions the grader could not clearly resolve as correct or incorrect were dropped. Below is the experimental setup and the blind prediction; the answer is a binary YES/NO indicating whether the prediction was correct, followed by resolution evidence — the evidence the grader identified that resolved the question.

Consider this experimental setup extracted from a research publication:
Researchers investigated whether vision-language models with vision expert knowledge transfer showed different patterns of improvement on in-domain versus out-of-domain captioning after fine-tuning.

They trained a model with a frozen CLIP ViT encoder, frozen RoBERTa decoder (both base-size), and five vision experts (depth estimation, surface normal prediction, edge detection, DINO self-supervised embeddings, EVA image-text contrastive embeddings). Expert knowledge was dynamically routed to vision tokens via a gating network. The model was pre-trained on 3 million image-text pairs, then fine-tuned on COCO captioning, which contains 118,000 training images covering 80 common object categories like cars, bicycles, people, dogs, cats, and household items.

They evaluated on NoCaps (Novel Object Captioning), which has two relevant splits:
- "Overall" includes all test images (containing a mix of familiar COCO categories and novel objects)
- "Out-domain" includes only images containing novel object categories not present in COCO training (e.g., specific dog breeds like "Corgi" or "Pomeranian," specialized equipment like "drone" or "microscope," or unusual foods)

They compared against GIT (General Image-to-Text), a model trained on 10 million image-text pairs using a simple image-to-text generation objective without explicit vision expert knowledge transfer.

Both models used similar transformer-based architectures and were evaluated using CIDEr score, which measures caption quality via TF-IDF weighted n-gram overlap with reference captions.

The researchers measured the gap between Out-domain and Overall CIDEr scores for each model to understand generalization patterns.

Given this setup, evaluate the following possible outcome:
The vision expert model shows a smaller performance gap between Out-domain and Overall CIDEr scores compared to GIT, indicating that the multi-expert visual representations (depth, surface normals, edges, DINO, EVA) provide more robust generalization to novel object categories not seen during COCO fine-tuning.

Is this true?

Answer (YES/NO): YES